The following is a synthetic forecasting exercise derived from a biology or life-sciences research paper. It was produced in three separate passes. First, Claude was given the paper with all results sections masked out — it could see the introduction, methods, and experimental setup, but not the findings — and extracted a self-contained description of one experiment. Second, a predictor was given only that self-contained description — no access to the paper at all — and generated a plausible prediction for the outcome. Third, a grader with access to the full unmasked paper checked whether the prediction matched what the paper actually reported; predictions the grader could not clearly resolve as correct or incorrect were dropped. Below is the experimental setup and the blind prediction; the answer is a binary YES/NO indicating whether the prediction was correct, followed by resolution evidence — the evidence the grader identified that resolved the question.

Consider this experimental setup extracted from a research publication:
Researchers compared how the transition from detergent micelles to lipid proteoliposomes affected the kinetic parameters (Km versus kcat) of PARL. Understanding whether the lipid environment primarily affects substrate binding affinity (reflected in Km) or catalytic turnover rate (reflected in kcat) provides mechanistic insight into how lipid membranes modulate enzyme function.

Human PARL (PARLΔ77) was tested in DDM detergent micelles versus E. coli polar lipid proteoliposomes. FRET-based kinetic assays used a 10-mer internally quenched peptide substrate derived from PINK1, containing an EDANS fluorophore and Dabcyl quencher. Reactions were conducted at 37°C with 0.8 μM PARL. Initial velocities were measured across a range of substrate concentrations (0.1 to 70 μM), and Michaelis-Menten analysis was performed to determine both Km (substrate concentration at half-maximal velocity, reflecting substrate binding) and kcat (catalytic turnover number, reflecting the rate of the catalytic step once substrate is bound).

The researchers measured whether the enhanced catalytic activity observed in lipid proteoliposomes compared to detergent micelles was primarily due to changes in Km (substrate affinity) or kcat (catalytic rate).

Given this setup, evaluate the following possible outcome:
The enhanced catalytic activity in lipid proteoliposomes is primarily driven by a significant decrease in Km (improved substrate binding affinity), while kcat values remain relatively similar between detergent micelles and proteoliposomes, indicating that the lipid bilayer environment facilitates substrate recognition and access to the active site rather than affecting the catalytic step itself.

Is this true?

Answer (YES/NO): NO